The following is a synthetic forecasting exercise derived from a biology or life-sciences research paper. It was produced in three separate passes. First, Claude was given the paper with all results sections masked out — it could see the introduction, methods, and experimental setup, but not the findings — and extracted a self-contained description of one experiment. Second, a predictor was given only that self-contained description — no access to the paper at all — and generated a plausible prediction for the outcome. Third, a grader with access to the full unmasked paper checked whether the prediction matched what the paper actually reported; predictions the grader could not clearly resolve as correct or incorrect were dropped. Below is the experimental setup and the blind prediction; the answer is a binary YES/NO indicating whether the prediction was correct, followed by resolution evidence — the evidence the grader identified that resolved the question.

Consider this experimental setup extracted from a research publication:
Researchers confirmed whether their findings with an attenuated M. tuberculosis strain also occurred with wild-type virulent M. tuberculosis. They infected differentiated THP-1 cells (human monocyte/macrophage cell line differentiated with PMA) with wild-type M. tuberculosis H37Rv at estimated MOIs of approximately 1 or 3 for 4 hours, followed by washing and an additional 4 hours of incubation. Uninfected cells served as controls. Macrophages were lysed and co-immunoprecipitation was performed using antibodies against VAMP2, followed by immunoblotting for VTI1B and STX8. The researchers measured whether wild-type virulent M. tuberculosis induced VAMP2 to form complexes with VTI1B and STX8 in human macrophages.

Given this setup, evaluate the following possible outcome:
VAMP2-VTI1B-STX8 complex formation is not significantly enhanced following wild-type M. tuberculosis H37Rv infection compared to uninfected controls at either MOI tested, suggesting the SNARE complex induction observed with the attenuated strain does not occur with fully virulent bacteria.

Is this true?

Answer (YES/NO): NO